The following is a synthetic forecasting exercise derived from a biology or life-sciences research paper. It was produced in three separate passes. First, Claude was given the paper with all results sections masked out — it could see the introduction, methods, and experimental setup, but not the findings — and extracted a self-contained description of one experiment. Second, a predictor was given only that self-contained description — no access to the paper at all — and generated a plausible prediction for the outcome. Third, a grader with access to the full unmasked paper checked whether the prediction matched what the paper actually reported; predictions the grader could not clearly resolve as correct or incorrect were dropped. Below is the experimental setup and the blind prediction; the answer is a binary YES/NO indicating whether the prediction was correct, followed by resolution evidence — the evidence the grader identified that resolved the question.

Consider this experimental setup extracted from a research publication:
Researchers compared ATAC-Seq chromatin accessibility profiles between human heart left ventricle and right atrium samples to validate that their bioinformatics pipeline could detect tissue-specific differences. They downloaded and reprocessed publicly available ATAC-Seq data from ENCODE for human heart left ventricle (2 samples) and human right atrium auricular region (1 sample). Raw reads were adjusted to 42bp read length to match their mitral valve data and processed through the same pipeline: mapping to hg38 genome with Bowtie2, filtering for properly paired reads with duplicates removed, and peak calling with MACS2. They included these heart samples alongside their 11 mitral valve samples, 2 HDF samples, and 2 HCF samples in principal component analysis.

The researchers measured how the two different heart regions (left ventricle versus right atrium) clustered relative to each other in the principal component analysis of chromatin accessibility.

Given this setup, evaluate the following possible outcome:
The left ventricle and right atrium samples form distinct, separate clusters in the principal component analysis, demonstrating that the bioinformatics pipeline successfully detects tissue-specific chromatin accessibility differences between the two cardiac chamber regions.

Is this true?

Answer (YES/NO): NO